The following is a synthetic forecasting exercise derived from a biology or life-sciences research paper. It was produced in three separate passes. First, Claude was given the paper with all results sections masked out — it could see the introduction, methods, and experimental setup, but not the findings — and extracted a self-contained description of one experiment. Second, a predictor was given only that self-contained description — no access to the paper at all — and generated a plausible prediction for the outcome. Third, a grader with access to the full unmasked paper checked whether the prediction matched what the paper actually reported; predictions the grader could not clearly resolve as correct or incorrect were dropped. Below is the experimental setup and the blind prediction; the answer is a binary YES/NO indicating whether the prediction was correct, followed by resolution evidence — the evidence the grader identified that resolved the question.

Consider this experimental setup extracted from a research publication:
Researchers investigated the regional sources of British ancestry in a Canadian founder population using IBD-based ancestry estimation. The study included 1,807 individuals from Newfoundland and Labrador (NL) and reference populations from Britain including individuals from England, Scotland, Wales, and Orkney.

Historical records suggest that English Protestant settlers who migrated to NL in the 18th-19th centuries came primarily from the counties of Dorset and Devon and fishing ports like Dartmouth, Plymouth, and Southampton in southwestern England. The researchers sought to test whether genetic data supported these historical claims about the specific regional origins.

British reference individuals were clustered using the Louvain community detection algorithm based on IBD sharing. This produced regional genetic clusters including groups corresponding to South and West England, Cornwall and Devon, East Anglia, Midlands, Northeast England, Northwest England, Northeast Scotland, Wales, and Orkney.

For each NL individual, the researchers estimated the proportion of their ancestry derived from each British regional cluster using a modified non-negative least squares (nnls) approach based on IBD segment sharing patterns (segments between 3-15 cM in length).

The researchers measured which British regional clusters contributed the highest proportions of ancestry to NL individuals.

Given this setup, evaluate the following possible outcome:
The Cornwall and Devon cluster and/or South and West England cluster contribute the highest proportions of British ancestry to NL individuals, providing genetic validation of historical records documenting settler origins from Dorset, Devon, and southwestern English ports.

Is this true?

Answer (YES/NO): YES